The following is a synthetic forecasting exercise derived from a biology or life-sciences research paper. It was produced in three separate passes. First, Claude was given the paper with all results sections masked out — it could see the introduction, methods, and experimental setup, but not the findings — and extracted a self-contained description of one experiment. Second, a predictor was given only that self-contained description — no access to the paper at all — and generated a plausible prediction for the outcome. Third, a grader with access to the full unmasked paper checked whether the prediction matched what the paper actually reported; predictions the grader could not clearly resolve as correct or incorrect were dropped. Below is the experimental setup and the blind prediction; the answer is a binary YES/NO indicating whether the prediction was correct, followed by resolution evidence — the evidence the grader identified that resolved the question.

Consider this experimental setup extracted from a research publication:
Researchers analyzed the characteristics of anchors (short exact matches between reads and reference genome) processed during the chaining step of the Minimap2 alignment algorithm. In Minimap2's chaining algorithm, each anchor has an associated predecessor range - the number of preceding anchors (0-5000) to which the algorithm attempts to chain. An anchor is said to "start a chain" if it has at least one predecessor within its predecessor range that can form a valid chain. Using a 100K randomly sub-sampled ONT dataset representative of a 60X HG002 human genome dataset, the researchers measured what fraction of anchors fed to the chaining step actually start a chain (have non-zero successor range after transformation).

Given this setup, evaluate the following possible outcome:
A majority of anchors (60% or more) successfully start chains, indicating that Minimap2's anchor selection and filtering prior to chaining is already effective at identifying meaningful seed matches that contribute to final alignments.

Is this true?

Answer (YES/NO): NO